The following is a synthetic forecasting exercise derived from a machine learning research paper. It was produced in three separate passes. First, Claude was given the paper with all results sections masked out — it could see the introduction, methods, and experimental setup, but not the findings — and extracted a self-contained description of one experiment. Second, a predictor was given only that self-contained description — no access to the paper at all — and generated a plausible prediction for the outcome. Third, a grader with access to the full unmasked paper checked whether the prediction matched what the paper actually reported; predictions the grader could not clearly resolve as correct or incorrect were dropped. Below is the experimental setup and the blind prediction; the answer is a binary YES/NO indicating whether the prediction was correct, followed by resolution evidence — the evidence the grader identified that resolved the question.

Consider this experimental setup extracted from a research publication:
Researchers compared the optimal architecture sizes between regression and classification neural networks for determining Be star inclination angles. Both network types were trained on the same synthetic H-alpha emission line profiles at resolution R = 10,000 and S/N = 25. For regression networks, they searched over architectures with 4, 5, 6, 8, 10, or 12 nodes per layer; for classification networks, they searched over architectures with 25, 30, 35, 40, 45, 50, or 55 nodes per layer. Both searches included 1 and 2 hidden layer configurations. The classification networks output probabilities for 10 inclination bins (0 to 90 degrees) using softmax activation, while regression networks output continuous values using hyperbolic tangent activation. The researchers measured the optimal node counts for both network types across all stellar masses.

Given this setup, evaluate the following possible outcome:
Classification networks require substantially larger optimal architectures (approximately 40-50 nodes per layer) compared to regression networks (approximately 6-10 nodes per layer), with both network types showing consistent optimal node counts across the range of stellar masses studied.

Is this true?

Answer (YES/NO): NO